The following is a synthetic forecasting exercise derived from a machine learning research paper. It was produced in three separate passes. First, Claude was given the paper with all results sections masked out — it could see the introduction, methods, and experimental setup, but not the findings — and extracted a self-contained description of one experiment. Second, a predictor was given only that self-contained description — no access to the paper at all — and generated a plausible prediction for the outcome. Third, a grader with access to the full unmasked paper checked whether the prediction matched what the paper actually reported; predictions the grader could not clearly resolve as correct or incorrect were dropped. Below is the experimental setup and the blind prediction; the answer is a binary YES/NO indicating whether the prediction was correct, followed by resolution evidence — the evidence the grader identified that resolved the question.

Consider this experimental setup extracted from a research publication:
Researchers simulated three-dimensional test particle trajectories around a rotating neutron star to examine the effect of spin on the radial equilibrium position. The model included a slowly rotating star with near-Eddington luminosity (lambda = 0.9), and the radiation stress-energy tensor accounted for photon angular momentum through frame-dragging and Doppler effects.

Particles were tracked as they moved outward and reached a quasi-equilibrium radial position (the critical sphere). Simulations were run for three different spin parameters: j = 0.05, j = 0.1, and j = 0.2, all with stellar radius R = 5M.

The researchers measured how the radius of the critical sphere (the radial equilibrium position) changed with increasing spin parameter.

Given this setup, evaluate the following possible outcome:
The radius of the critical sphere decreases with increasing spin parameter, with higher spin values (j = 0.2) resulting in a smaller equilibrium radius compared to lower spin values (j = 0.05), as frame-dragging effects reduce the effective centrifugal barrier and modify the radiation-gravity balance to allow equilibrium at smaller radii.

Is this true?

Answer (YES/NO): NO